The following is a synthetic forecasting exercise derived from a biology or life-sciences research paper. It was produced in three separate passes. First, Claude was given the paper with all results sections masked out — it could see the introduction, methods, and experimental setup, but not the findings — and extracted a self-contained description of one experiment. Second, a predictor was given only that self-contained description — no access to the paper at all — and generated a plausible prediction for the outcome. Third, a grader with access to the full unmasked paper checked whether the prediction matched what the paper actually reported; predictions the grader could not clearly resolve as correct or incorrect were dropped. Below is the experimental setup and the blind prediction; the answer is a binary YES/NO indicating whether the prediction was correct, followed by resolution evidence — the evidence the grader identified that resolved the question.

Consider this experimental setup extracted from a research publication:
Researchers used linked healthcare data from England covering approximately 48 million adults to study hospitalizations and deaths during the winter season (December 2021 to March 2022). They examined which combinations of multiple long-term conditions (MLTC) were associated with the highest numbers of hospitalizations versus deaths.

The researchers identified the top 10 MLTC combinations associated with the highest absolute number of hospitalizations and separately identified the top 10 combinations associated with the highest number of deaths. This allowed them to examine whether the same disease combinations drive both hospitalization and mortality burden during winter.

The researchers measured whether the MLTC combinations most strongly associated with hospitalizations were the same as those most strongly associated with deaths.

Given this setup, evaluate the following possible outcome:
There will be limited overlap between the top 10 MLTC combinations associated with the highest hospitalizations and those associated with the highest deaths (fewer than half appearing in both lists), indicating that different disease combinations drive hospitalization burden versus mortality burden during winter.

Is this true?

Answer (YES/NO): YES